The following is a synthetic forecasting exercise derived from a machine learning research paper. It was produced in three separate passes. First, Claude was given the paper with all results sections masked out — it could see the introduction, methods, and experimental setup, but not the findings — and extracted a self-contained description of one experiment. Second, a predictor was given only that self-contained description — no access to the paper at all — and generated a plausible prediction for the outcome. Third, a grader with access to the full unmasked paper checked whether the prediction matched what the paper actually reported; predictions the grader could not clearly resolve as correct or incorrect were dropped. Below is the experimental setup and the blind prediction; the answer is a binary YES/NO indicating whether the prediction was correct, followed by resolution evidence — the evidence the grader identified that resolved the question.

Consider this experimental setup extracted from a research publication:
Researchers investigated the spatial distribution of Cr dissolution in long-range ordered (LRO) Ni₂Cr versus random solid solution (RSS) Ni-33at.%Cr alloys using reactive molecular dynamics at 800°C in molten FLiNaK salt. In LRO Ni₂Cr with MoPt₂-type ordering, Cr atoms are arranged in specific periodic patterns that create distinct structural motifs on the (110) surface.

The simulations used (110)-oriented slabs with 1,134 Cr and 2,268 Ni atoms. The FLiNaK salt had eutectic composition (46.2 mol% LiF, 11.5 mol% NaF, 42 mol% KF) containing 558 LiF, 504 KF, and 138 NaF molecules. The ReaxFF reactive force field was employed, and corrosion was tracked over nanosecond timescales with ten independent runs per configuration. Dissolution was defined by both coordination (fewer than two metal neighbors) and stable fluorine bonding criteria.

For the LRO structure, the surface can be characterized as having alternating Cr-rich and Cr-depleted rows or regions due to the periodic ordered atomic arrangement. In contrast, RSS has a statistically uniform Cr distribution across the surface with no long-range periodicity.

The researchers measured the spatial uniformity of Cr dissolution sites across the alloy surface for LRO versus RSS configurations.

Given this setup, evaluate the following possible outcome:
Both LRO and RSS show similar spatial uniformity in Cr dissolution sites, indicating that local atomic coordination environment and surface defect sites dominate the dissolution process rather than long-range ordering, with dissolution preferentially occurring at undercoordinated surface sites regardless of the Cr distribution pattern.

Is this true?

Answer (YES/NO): NO